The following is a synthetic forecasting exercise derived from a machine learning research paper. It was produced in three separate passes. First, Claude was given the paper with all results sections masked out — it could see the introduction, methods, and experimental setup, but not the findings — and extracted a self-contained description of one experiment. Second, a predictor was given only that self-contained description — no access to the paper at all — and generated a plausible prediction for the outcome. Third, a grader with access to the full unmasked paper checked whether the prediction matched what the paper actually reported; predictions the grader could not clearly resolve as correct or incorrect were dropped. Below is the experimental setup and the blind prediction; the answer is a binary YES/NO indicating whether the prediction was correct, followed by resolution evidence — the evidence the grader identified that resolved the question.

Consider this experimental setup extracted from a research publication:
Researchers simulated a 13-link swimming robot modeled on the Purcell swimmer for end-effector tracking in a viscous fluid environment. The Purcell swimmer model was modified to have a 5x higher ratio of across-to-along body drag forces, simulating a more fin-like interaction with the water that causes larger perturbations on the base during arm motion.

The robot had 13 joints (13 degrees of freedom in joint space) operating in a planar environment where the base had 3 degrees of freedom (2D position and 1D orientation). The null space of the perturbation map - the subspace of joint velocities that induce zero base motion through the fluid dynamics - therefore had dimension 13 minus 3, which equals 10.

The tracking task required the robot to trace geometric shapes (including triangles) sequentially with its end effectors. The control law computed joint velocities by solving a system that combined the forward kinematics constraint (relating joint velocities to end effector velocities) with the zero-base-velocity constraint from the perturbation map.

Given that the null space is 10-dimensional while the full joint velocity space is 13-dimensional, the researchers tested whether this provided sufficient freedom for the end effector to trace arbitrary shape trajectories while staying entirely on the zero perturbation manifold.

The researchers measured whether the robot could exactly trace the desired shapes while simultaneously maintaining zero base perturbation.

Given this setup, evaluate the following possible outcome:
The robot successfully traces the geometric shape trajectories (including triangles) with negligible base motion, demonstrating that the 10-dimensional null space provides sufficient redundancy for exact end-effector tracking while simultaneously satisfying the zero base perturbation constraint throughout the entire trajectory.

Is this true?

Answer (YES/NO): YES